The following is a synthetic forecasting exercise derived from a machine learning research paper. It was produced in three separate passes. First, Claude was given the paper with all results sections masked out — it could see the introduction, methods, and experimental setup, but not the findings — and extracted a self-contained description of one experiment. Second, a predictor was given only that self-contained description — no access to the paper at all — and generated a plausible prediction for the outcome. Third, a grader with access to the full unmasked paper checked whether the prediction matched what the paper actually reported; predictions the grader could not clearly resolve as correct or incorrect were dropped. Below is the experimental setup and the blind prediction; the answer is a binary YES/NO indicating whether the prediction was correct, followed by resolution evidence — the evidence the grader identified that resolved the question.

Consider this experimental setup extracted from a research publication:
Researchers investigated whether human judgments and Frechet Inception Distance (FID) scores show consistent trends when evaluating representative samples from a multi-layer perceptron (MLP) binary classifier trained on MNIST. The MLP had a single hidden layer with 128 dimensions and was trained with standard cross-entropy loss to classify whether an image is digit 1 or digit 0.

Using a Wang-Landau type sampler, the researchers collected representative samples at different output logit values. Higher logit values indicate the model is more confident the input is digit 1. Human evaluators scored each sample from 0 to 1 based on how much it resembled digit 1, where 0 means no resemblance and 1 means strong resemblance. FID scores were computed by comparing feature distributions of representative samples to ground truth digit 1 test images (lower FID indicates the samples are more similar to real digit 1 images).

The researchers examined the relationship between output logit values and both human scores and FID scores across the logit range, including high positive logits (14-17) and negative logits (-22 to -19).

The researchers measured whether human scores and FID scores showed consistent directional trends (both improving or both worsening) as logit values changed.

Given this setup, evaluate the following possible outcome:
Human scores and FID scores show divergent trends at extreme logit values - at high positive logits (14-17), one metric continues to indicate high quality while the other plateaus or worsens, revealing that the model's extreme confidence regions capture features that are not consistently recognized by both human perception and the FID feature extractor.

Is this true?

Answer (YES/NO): YES